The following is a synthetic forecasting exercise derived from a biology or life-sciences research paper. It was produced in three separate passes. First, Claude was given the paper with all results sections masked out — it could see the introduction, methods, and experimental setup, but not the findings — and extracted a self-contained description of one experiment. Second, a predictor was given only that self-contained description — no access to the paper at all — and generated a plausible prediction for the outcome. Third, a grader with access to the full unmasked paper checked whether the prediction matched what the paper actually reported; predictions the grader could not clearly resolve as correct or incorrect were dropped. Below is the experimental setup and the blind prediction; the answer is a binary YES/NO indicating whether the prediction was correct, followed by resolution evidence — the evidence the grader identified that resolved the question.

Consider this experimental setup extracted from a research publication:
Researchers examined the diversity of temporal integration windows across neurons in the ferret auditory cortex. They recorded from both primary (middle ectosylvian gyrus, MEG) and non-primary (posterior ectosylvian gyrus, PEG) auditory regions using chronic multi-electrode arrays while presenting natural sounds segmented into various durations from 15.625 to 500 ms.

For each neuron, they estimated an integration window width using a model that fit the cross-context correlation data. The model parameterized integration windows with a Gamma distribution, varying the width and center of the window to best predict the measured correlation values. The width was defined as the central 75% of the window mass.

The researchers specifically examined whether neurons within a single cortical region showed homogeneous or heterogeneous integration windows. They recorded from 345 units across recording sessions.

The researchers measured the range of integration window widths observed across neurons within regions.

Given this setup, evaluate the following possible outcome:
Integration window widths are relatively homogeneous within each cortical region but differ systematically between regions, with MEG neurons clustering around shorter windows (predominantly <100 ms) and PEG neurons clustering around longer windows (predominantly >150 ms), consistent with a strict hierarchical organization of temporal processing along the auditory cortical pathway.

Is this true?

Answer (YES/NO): NO